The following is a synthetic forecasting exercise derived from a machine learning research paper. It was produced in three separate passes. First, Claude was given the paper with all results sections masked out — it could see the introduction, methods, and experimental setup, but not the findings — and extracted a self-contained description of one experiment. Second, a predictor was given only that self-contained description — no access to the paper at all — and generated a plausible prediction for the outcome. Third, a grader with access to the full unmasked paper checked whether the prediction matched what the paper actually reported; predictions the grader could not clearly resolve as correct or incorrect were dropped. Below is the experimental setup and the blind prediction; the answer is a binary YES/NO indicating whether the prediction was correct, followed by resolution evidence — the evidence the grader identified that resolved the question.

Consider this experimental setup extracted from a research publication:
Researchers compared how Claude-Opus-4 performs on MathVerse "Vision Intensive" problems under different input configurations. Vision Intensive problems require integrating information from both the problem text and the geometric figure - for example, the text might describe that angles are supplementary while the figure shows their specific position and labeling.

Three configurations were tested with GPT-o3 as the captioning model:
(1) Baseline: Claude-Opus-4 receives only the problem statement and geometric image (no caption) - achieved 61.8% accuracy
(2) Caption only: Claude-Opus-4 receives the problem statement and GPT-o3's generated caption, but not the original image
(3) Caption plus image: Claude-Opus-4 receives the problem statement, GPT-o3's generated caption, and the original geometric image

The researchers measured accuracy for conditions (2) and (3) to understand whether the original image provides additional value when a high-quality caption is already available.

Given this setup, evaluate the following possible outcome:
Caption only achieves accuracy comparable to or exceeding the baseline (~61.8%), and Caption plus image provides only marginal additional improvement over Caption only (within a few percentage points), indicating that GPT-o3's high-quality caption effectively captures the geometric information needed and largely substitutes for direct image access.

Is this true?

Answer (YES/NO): NO